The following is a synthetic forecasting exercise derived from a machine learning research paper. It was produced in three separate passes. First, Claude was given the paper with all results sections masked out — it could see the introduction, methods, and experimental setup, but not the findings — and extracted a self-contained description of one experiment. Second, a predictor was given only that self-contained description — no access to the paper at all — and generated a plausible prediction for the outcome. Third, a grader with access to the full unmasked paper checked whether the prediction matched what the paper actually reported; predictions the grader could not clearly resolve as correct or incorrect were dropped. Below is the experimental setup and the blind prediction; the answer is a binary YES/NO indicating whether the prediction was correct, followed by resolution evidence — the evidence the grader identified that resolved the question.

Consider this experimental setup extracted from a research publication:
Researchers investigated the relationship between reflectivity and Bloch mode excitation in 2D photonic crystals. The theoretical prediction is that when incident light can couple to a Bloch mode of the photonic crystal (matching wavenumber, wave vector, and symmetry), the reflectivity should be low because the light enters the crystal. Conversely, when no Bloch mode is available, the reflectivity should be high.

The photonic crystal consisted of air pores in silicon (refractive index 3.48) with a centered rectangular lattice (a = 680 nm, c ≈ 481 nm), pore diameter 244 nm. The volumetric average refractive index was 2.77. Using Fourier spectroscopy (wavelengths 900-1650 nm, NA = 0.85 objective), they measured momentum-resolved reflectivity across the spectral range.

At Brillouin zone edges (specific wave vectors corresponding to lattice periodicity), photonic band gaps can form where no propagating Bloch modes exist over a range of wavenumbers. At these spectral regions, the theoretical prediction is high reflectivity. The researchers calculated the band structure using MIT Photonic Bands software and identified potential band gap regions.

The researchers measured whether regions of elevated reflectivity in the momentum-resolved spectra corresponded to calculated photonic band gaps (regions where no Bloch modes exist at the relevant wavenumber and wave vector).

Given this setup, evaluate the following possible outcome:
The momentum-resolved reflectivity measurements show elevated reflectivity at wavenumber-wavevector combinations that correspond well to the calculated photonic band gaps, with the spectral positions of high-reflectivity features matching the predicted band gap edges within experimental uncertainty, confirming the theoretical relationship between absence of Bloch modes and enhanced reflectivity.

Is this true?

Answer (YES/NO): YES